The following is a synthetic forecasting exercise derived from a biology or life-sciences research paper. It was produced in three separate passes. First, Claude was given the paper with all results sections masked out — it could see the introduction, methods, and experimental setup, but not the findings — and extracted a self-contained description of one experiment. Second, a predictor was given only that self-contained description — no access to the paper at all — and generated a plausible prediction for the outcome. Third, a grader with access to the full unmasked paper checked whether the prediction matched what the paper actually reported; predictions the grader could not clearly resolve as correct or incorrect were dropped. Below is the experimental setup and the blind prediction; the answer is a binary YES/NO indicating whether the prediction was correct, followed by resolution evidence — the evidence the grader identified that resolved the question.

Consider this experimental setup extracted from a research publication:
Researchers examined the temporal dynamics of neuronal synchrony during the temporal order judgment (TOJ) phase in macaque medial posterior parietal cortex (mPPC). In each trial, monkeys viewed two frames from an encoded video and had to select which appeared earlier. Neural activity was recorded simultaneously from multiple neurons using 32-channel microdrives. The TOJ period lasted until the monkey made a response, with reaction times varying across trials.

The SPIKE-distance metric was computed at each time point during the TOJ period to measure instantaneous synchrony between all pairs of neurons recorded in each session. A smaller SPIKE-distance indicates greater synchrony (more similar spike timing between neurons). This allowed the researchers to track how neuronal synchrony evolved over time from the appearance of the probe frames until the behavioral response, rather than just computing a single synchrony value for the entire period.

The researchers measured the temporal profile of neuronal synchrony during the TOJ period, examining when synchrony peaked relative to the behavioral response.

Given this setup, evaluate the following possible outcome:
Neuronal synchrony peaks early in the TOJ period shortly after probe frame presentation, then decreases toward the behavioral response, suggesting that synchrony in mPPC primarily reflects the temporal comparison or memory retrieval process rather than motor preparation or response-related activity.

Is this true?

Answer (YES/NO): NO